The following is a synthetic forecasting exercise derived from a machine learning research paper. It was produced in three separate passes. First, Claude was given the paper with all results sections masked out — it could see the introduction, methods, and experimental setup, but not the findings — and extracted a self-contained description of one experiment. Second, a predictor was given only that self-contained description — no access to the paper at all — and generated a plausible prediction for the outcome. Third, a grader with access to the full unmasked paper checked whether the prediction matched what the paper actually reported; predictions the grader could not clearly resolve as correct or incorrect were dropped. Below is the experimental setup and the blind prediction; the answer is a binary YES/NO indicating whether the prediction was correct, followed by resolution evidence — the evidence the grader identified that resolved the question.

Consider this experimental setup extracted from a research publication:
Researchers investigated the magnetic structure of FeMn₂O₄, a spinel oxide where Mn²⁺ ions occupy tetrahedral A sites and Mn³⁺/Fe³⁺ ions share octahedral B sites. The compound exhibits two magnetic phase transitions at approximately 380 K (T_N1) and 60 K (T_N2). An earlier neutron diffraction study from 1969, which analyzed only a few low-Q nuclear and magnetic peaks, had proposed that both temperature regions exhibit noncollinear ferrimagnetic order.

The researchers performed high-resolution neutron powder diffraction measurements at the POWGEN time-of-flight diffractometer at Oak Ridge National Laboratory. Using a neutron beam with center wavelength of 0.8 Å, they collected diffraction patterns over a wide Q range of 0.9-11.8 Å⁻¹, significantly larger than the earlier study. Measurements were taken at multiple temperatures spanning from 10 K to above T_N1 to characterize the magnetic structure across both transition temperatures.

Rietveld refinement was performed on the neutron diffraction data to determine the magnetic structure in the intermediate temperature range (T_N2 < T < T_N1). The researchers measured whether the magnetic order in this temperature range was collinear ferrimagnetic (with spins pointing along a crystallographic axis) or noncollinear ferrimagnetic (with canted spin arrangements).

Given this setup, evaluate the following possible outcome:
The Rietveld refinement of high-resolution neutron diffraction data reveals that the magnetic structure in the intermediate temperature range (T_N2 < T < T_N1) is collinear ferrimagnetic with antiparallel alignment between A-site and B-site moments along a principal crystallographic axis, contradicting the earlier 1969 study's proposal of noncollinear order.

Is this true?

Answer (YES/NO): YES